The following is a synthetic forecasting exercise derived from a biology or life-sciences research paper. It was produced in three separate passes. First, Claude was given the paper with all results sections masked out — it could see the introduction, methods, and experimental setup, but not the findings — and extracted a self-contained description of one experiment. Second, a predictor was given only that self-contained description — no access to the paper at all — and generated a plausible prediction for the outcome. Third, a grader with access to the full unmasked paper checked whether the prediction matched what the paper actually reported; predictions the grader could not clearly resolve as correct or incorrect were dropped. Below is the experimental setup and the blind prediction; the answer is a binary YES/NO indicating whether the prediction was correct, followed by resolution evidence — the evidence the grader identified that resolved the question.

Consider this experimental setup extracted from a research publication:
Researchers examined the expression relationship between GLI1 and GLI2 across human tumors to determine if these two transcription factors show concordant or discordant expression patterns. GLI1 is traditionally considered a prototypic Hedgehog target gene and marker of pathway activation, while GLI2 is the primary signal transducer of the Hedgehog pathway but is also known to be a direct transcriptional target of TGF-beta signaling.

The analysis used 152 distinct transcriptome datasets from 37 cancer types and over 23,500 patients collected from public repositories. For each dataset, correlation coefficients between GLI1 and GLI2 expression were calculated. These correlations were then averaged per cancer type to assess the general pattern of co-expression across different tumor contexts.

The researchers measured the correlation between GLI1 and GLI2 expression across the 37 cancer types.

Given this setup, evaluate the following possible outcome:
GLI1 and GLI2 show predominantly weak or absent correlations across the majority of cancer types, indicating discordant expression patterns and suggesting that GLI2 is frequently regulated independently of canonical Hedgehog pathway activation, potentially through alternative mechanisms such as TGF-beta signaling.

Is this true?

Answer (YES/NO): NO